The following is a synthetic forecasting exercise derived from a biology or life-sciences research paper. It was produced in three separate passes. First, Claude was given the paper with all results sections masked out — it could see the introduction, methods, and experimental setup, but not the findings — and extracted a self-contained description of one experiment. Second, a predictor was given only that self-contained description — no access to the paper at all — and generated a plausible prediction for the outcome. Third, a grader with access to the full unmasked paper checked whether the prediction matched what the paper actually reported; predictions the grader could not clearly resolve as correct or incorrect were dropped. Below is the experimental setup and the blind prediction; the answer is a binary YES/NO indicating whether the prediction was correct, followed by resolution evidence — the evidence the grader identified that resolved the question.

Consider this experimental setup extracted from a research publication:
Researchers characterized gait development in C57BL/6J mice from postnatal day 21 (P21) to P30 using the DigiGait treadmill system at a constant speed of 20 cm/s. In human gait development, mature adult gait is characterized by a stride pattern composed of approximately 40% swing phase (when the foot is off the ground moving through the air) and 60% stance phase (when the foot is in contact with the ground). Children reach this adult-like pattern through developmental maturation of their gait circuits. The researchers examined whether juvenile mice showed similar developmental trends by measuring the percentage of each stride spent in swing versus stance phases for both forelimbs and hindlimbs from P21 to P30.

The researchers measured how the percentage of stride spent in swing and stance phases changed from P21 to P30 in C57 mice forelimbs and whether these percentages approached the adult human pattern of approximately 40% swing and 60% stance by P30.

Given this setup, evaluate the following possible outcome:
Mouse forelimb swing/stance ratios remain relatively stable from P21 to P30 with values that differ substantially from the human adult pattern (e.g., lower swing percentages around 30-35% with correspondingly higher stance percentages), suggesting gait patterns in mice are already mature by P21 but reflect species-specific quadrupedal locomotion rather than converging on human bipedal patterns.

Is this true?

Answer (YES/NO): NO